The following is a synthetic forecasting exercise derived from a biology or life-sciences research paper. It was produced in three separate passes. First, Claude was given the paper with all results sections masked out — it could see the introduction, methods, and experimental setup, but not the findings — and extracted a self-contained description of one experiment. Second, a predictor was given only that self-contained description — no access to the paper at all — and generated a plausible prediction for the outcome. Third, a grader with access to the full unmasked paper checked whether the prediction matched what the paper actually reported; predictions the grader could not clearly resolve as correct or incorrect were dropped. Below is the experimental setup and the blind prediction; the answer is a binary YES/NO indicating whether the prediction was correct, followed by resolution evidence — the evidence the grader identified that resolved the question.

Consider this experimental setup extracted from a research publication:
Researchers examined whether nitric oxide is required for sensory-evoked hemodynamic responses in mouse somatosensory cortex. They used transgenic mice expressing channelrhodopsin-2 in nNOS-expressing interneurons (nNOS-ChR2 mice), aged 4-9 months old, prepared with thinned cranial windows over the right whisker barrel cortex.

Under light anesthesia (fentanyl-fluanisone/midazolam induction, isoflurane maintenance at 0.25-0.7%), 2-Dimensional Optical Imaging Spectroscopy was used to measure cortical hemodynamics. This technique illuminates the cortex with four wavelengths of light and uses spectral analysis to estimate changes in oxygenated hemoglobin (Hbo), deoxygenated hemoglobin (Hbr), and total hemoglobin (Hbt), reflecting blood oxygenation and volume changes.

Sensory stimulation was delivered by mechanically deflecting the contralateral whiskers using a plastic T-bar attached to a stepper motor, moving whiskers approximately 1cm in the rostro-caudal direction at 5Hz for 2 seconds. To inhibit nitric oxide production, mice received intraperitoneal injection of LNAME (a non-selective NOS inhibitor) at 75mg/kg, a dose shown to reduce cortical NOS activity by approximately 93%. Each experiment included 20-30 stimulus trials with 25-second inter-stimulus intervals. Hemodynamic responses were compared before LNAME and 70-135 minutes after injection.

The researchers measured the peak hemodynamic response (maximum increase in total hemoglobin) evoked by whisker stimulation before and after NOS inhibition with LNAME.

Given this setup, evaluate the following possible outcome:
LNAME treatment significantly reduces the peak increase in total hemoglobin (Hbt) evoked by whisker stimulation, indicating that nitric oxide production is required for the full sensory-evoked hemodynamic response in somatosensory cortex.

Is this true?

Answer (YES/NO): NO